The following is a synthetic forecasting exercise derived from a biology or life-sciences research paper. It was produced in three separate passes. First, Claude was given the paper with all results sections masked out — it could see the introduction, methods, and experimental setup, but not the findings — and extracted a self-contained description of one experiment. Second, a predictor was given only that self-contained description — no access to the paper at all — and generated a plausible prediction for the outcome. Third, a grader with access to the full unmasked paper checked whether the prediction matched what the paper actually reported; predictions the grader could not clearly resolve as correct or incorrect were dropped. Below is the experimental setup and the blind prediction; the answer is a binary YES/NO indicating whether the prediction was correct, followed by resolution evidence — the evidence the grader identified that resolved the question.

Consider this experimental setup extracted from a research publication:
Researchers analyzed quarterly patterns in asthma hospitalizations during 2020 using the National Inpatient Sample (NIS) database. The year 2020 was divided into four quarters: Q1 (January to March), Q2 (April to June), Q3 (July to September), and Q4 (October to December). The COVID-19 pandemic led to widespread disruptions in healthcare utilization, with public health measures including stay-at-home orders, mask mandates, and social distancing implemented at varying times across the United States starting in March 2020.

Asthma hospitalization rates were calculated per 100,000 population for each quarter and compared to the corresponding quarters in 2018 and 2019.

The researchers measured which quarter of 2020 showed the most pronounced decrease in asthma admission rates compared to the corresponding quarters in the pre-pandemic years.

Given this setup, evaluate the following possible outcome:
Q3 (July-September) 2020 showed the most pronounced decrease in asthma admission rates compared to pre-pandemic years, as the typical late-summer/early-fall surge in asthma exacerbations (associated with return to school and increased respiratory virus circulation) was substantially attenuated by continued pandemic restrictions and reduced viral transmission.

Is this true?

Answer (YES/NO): NO